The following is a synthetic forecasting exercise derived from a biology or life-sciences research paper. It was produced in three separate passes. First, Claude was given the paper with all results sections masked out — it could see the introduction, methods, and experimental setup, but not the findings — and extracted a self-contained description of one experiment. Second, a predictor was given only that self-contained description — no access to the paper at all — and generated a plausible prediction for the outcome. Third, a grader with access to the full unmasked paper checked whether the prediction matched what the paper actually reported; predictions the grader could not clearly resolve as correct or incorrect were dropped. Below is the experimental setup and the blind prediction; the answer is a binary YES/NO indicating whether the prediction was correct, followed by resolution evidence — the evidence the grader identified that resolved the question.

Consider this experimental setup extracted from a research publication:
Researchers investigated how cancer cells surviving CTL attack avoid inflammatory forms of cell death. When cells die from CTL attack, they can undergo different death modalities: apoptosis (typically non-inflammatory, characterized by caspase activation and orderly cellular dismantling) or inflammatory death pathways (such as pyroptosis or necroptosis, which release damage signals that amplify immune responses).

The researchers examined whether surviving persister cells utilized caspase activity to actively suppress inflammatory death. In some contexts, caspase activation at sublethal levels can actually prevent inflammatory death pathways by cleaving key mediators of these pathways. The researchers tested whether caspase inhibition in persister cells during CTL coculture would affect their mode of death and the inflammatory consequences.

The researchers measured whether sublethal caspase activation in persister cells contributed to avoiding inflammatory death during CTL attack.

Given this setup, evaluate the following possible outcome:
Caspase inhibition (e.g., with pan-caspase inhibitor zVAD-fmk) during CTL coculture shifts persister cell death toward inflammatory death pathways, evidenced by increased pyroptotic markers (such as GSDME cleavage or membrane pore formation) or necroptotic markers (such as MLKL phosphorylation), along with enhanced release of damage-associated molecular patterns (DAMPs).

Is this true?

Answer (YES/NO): NO